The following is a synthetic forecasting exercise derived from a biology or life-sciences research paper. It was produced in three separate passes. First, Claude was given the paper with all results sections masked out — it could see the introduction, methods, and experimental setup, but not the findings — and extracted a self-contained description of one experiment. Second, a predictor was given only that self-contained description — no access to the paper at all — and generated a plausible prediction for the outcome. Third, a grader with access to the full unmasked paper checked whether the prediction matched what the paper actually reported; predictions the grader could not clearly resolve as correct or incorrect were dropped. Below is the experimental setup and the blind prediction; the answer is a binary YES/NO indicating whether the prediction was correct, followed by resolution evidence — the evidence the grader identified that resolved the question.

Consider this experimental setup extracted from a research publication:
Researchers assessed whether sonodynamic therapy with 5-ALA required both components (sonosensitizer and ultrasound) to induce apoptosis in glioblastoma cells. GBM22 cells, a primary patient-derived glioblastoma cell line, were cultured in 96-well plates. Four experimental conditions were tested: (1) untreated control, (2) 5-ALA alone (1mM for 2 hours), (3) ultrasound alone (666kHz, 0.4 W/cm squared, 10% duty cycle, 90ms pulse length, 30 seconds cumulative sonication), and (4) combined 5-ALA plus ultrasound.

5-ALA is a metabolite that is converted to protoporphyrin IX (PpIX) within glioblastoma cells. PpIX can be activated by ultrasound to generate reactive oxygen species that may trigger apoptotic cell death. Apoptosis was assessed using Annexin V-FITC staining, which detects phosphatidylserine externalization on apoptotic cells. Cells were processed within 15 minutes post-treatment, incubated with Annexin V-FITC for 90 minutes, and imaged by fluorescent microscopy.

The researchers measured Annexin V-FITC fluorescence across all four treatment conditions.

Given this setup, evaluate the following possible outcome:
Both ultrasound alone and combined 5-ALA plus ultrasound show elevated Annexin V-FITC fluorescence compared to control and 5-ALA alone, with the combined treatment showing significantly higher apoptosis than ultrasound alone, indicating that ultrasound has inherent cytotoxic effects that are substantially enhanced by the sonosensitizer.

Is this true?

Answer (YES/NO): NO